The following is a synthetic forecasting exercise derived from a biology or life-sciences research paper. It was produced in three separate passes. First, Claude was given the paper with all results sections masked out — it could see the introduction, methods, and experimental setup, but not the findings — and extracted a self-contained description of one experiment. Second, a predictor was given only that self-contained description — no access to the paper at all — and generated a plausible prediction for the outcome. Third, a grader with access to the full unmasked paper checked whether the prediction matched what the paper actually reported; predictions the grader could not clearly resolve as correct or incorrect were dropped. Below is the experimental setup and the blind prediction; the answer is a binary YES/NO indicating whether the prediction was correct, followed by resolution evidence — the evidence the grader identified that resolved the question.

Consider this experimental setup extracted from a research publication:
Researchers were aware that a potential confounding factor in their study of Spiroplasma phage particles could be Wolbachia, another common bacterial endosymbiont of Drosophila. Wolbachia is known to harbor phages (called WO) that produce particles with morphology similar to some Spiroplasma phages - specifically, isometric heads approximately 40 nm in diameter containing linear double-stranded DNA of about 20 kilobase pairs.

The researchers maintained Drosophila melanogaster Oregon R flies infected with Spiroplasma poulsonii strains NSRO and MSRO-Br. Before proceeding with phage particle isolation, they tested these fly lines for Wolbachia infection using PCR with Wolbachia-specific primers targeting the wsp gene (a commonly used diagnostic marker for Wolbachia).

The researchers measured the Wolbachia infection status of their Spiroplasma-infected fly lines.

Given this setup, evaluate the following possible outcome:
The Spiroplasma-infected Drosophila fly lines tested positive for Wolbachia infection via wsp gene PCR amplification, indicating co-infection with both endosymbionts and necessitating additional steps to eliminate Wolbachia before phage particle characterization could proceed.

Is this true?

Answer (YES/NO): NO